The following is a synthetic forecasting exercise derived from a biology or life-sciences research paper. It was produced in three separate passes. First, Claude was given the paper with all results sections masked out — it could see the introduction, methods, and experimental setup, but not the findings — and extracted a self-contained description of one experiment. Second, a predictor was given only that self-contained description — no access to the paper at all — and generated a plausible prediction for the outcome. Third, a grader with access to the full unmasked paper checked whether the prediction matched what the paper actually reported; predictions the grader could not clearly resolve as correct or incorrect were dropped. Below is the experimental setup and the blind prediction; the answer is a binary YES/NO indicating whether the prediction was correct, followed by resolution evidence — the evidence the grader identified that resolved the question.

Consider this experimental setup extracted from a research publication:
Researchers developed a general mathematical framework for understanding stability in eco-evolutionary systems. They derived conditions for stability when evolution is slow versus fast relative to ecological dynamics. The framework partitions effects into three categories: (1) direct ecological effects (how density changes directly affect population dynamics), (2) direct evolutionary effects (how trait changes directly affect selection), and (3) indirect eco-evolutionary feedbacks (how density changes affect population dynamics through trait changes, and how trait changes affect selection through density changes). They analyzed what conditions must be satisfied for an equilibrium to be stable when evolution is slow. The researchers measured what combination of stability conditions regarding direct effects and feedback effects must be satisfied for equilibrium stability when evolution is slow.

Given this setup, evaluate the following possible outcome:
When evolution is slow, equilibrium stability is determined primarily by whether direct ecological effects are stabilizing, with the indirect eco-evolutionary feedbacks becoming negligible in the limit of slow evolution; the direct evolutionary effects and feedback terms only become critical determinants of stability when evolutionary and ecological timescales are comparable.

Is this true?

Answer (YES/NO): NO